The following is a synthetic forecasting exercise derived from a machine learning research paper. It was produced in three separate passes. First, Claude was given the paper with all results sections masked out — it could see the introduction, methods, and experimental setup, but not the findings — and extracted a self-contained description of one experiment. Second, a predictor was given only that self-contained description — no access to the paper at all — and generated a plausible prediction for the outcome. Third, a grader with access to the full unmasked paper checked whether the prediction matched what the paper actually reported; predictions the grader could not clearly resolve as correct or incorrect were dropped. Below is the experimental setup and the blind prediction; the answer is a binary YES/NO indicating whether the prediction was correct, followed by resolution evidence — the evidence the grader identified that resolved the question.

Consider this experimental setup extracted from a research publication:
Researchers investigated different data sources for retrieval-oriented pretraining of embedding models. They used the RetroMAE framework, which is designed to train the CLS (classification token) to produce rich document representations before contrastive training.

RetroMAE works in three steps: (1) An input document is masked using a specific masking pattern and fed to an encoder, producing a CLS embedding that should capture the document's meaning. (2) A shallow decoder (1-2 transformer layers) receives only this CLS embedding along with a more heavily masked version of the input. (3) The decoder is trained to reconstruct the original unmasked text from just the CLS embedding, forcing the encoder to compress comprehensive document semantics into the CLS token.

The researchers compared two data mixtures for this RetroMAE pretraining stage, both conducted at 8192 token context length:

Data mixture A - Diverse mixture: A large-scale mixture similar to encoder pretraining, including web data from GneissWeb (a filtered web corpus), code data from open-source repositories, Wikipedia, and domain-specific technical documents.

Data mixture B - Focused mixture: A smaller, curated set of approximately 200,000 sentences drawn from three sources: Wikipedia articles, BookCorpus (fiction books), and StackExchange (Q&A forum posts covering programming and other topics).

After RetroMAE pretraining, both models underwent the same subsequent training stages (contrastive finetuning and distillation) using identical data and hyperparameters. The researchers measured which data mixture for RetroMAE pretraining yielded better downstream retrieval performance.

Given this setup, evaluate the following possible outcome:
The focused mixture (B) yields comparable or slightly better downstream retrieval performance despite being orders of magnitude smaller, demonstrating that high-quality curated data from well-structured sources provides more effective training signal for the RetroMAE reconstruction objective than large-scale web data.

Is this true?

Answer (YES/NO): YES